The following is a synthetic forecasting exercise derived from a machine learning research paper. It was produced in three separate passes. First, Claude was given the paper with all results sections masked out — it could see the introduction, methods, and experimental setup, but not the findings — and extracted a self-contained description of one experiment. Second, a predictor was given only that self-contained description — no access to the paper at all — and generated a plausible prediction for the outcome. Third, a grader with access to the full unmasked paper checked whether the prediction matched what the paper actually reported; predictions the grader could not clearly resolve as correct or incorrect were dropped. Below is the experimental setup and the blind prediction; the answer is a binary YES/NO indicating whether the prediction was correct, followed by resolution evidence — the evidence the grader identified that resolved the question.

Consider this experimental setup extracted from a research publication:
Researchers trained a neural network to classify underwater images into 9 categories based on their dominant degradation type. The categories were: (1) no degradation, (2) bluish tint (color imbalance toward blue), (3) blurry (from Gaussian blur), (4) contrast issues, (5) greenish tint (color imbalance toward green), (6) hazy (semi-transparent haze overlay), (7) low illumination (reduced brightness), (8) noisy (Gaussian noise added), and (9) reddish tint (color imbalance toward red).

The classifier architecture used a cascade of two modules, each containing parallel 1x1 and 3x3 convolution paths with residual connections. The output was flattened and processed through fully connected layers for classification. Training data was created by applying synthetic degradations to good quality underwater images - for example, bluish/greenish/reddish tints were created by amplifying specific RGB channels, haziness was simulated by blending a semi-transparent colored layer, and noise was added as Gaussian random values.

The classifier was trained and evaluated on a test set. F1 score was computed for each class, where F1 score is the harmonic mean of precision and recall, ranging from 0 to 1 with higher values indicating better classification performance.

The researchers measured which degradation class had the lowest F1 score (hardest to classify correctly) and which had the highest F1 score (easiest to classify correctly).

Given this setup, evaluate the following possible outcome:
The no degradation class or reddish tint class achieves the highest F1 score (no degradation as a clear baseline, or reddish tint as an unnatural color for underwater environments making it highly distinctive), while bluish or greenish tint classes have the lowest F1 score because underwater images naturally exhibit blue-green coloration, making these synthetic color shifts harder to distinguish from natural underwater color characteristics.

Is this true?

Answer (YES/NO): NO